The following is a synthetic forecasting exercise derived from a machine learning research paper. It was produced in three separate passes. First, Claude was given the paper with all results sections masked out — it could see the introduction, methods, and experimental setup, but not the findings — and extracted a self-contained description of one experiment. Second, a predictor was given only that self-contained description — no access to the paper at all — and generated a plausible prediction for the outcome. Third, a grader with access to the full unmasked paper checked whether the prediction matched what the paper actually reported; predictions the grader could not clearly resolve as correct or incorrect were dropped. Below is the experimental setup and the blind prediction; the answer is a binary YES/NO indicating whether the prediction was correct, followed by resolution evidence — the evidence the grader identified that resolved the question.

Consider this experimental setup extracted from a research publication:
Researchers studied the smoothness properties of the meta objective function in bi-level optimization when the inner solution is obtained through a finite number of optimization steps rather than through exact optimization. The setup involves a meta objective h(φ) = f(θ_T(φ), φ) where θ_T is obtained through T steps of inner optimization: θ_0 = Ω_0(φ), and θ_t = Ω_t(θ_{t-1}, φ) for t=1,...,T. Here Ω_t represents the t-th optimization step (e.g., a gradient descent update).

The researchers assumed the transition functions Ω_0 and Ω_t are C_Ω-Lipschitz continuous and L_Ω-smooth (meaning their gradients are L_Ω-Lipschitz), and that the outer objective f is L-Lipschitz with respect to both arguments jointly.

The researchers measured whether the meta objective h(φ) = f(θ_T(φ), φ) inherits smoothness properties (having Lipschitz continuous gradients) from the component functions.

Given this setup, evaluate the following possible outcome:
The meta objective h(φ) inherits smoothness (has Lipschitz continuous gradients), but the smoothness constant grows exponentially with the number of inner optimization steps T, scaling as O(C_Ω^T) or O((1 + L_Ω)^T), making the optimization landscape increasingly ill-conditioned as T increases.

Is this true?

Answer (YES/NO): YES